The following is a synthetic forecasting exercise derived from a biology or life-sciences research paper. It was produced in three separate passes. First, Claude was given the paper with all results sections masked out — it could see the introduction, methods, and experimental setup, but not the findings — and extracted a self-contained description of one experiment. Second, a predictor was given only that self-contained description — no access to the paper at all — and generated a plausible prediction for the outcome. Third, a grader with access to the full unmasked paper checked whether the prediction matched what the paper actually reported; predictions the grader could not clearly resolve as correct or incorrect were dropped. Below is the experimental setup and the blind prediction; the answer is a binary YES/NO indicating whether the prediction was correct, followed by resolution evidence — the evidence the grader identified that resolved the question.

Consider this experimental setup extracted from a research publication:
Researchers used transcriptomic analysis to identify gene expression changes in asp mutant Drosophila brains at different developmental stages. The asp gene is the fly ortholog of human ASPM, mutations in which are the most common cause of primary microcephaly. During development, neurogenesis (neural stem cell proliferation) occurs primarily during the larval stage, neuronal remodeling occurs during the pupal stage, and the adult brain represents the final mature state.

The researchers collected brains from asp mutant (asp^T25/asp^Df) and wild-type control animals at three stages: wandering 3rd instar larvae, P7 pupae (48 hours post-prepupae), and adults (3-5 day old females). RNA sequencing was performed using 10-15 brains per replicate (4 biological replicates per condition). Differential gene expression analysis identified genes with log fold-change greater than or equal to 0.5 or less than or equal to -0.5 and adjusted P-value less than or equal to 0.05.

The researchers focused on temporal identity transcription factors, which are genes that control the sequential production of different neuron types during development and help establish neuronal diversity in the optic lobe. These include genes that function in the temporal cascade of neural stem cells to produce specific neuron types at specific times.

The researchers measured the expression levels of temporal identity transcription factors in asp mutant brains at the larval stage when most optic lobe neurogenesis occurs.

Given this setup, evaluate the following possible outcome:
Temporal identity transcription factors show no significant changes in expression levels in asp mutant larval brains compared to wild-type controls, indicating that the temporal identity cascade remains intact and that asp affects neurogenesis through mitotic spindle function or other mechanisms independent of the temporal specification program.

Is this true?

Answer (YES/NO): NO